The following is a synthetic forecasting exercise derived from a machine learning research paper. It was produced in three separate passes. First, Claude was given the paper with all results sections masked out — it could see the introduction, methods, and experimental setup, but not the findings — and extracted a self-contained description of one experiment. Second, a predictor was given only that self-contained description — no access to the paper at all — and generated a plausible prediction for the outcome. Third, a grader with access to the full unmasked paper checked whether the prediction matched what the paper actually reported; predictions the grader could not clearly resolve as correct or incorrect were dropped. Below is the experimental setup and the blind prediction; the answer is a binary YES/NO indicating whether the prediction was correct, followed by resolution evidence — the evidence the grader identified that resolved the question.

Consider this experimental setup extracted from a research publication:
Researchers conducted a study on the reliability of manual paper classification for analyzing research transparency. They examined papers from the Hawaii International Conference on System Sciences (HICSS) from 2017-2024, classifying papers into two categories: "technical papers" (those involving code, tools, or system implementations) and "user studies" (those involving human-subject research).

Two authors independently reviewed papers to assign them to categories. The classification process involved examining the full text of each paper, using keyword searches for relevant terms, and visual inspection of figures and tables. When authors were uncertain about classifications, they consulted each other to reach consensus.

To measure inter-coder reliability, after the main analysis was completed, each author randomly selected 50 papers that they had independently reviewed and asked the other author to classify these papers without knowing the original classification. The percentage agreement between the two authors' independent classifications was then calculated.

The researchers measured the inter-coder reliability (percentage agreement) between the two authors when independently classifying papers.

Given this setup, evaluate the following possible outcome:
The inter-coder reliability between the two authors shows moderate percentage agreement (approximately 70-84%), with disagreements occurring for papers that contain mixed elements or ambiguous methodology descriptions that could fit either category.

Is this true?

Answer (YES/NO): NO